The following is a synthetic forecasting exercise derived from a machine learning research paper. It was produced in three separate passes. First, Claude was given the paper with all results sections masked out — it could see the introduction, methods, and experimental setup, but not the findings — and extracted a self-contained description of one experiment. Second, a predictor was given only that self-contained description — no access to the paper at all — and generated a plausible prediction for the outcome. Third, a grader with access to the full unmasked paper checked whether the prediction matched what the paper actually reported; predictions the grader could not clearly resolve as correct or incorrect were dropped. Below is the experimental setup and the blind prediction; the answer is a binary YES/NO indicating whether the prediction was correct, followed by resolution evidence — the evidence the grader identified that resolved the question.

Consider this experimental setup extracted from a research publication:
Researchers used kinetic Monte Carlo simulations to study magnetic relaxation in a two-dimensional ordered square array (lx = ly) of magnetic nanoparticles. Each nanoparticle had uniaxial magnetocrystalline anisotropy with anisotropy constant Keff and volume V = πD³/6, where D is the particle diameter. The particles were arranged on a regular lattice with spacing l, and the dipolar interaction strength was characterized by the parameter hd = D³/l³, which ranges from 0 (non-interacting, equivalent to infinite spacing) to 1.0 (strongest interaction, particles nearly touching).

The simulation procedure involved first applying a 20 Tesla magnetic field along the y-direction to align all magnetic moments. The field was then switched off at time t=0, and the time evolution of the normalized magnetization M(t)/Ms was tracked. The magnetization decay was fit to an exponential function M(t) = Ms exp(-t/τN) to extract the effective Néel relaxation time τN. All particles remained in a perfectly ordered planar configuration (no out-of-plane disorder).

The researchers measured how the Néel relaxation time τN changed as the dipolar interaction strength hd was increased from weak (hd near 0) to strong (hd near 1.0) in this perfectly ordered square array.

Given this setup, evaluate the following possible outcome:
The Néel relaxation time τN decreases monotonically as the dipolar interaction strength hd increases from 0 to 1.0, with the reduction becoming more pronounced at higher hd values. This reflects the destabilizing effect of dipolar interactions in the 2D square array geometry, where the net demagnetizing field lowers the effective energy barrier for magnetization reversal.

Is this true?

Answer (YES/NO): YES